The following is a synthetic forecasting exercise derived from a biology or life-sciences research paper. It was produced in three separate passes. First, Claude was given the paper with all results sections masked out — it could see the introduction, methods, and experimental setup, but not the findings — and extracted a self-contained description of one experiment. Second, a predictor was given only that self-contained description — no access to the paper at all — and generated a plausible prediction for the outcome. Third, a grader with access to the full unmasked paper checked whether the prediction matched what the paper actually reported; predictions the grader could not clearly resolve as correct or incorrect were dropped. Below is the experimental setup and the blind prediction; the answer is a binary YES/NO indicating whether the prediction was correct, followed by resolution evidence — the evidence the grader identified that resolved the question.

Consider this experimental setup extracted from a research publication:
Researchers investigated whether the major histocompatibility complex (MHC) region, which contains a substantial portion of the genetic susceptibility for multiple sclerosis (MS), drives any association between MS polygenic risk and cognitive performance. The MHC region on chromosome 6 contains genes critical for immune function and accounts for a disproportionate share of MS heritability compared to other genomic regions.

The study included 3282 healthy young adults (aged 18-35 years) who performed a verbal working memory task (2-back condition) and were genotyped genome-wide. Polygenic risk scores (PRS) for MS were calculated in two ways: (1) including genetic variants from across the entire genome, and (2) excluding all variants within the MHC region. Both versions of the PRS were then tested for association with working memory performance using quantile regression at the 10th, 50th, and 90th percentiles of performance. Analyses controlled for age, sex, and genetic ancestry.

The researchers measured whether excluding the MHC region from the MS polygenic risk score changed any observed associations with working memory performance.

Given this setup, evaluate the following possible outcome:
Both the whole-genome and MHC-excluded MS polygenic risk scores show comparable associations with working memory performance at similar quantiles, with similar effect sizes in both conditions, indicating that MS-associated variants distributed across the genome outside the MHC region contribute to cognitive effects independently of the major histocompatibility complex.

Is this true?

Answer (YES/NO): YES